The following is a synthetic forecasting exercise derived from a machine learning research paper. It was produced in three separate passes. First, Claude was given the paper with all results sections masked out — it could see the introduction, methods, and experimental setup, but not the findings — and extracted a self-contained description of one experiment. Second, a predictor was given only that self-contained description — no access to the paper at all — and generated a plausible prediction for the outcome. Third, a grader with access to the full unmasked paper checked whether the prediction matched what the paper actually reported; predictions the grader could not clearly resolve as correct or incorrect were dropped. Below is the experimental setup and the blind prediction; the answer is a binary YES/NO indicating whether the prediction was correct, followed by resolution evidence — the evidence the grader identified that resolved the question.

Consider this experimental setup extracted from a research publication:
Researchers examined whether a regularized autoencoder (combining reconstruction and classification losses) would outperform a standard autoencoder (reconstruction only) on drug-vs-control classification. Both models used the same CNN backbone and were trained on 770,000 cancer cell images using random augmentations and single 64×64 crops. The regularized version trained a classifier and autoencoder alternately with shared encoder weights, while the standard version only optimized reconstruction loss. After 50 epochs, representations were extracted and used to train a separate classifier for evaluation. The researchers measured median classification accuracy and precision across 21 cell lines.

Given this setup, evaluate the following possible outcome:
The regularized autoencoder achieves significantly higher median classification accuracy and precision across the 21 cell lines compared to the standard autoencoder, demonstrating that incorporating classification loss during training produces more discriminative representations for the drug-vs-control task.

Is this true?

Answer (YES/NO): YES